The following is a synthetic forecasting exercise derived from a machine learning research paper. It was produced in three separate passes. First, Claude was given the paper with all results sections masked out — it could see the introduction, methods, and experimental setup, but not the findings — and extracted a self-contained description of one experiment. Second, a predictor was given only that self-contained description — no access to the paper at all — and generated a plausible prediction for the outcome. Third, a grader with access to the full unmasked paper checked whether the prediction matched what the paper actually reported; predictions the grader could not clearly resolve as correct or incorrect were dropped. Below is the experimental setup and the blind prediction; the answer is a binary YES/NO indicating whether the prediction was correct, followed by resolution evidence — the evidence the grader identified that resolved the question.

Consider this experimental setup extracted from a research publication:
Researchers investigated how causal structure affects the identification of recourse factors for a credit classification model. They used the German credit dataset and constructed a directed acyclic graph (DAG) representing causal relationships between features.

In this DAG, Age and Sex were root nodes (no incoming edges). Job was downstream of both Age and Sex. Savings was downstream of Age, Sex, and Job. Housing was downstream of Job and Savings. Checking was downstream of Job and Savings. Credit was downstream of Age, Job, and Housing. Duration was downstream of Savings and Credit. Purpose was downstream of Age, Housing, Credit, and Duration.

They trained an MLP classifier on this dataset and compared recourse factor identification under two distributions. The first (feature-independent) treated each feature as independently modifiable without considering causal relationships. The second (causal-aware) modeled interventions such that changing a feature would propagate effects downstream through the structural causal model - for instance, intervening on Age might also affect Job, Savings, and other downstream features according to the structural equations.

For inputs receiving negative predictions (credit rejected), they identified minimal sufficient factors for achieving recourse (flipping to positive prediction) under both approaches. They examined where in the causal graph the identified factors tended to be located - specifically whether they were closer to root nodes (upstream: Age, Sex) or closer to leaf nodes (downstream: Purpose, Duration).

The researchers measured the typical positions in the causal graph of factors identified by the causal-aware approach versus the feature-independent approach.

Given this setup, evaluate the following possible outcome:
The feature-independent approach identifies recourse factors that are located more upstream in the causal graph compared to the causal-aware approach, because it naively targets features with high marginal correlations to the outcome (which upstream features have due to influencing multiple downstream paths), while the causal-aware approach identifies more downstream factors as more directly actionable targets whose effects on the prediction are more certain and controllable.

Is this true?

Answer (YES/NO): NO